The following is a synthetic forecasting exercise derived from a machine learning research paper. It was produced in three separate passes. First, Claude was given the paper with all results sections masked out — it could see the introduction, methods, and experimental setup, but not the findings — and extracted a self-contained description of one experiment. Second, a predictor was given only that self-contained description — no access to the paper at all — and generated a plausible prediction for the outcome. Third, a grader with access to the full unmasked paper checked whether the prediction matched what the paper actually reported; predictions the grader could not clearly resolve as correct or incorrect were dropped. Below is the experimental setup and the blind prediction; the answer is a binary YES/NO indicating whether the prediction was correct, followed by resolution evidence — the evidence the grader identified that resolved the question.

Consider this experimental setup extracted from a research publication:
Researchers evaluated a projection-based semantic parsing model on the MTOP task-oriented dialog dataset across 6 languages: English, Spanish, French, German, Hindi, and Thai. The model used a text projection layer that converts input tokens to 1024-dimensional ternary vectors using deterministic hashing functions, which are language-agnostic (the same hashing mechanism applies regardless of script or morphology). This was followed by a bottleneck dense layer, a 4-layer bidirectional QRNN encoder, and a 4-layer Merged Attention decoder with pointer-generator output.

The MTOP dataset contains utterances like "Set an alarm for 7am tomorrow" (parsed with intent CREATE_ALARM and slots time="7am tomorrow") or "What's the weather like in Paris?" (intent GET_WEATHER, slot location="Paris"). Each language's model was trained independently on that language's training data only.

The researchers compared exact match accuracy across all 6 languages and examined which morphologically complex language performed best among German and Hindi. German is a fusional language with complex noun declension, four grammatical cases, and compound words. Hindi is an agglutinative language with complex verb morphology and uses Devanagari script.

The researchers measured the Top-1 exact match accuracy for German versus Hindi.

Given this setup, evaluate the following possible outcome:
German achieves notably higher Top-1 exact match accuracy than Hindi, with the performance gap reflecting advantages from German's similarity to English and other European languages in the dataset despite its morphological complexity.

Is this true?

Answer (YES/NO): NO